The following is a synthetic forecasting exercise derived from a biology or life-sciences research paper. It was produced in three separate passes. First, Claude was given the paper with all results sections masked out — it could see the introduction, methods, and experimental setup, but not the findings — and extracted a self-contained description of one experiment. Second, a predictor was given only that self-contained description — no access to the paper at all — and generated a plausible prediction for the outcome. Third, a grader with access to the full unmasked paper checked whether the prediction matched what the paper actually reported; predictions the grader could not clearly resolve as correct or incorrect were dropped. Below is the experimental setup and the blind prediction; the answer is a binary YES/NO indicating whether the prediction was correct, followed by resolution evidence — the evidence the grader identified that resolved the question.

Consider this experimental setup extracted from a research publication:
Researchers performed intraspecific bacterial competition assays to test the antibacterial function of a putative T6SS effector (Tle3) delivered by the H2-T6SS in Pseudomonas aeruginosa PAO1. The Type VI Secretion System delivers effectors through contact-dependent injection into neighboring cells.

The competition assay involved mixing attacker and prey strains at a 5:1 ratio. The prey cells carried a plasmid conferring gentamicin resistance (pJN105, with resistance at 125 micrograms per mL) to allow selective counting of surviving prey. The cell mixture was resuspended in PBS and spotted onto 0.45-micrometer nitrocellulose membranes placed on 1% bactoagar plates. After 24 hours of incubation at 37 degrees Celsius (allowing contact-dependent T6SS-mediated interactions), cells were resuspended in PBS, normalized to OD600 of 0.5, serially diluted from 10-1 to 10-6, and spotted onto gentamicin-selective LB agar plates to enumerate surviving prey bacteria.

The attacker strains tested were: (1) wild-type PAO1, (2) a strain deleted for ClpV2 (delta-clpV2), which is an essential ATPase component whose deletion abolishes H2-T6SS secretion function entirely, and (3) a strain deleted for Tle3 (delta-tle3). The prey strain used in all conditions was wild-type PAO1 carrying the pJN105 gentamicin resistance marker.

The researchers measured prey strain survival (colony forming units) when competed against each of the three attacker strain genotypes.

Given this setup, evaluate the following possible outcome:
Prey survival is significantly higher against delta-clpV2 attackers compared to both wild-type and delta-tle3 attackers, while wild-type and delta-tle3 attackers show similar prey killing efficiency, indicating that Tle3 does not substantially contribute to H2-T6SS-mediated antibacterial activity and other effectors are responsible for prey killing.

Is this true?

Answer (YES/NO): NO